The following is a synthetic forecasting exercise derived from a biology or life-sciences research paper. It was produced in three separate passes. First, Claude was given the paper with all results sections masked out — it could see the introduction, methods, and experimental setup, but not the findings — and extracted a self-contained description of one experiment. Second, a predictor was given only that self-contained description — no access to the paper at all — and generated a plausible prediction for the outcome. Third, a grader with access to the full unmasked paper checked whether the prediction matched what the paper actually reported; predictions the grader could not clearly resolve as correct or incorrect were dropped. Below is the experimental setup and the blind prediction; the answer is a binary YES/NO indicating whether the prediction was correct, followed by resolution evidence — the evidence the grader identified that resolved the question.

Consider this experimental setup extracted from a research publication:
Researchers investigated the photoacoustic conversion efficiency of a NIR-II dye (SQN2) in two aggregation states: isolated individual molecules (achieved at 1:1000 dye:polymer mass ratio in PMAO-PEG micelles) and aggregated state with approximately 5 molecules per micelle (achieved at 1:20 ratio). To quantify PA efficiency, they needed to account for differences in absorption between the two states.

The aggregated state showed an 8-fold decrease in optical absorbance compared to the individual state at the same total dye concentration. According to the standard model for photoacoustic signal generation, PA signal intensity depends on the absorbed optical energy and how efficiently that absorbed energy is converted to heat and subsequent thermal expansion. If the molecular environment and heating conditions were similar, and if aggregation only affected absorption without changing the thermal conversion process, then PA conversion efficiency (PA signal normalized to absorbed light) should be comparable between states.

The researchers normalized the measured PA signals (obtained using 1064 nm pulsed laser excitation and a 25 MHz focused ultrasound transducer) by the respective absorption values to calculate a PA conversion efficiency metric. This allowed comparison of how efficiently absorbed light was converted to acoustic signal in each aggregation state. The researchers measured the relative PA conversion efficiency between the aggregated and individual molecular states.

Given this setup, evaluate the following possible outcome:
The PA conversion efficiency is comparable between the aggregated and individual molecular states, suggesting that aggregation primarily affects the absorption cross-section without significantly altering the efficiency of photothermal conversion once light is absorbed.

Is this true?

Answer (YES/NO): NO